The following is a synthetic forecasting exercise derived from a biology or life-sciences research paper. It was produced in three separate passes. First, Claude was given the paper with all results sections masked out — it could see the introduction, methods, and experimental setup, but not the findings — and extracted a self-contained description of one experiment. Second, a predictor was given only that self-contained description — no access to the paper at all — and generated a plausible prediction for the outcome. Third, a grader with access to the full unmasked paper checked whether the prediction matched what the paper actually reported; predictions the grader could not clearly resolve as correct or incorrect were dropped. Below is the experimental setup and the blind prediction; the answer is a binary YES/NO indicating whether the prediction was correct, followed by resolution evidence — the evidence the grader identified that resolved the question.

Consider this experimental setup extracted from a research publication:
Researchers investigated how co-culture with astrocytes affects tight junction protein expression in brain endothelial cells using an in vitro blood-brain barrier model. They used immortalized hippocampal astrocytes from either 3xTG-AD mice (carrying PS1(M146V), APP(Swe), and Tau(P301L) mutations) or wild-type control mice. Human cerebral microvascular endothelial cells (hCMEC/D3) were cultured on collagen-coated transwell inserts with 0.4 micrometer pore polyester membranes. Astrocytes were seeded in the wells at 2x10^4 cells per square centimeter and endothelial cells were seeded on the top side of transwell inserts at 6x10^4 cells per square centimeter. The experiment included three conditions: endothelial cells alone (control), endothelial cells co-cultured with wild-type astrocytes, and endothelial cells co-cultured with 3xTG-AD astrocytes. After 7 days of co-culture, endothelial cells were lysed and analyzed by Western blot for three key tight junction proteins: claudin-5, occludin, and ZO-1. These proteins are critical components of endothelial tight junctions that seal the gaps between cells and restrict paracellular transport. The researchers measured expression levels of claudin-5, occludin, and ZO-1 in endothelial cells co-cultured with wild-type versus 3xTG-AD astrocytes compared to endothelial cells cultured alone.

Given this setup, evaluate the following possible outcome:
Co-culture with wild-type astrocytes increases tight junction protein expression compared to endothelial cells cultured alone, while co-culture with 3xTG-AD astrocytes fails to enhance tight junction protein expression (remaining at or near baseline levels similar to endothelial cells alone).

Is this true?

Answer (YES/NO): NO